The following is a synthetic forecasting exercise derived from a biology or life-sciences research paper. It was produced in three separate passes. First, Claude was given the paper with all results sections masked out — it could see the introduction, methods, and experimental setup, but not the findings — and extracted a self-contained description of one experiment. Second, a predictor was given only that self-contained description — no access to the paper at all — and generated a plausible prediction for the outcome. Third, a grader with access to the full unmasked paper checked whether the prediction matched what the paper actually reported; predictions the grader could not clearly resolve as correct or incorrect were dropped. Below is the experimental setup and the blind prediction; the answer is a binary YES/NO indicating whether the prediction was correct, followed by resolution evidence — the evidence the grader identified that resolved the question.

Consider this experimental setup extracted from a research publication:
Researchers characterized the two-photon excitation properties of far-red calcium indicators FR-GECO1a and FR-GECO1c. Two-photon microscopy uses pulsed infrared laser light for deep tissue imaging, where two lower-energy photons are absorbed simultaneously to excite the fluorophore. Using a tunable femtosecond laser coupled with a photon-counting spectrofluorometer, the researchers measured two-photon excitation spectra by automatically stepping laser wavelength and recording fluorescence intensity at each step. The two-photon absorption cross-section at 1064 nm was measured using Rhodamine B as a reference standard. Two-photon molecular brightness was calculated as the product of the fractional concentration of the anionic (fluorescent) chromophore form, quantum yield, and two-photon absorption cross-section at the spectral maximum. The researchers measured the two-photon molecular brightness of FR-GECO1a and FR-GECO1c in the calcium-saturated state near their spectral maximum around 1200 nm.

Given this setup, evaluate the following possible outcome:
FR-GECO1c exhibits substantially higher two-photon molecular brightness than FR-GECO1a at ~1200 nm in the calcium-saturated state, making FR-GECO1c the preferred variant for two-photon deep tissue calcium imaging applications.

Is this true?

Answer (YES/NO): NO